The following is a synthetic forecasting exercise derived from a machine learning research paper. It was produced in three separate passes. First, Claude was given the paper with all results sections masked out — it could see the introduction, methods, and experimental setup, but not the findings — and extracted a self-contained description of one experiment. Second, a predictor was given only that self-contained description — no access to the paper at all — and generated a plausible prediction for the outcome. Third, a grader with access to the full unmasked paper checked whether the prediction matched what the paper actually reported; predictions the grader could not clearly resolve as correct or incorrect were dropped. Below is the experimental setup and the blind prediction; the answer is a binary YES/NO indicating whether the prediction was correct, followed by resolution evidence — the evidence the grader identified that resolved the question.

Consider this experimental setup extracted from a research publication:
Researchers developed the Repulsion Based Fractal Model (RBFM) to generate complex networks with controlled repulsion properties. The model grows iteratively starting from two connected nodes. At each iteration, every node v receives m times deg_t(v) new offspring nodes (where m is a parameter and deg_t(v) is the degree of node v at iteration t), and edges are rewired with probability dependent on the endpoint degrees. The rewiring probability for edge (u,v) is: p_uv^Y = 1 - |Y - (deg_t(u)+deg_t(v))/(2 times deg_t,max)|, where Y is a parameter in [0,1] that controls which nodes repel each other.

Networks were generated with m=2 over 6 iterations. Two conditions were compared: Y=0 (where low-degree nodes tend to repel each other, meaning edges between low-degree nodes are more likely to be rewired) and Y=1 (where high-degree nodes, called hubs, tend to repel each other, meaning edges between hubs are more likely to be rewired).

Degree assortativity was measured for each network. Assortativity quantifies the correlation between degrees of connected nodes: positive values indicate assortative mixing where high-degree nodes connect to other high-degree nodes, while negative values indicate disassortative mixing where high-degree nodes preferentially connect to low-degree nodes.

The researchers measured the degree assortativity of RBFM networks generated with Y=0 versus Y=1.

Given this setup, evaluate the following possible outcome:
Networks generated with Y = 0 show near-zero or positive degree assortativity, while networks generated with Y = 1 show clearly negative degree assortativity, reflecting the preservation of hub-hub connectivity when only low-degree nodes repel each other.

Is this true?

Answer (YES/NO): NO